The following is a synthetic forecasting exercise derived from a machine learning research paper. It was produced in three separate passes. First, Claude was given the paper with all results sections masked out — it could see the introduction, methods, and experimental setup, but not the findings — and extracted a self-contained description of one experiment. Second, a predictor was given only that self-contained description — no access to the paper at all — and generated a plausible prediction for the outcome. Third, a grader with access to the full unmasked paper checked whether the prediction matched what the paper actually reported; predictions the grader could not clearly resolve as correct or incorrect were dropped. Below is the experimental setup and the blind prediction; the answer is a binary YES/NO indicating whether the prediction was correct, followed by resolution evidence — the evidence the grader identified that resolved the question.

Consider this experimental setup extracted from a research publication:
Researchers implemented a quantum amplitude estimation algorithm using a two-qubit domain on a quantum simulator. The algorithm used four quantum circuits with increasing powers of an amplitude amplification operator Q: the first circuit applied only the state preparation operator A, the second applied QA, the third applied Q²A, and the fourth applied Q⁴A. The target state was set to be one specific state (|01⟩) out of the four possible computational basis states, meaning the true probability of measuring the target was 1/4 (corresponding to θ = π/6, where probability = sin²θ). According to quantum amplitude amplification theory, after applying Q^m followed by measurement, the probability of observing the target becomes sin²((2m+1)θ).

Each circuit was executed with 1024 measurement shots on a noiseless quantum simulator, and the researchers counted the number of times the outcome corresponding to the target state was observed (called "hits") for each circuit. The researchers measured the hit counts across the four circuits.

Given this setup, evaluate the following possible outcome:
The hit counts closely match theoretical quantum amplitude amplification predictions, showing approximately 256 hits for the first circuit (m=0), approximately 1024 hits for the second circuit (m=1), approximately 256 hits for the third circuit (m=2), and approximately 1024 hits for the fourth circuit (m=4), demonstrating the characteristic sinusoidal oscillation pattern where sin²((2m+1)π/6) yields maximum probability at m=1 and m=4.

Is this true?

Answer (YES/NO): YES